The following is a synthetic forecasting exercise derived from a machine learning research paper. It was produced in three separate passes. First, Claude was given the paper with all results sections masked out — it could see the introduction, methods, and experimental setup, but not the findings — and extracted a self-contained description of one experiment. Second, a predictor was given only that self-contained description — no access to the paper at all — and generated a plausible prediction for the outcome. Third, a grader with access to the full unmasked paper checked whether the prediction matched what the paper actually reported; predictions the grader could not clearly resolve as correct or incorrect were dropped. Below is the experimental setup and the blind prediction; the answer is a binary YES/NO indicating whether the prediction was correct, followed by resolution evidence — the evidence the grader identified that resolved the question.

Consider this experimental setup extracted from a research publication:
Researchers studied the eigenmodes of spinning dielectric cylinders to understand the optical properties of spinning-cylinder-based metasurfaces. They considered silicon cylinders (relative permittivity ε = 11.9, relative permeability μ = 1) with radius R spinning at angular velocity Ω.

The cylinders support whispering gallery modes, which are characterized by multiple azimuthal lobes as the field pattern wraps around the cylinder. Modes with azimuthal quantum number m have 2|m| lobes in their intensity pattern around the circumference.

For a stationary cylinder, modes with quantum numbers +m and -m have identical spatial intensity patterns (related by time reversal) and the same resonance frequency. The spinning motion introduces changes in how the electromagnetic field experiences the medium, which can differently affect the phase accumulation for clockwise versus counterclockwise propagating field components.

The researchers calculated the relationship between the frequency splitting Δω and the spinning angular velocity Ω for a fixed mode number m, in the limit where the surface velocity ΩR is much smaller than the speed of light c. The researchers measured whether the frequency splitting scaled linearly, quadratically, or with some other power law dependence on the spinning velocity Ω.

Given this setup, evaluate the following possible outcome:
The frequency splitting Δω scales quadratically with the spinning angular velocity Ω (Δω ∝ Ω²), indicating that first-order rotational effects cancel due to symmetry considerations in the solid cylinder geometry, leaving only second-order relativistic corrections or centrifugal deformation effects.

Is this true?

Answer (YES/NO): NO